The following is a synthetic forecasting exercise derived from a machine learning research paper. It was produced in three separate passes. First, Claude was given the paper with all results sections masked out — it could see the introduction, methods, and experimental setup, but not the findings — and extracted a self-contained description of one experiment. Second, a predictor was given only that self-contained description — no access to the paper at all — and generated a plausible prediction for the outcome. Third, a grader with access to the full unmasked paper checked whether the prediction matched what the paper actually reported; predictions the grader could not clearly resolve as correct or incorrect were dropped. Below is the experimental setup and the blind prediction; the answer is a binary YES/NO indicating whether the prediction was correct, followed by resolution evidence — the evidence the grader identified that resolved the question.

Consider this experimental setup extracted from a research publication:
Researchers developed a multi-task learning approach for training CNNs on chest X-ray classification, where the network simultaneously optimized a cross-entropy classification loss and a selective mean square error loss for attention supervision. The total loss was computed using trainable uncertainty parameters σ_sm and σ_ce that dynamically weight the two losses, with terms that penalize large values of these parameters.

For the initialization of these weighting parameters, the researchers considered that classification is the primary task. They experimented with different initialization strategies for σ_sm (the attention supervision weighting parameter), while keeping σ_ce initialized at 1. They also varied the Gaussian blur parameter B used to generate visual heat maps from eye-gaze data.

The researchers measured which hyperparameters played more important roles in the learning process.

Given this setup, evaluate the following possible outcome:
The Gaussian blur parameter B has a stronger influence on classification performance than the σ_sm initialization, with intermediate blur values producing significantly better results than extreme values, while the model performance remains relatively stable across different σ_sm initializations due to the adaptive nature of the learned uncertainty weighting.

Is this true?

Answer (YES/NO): NO